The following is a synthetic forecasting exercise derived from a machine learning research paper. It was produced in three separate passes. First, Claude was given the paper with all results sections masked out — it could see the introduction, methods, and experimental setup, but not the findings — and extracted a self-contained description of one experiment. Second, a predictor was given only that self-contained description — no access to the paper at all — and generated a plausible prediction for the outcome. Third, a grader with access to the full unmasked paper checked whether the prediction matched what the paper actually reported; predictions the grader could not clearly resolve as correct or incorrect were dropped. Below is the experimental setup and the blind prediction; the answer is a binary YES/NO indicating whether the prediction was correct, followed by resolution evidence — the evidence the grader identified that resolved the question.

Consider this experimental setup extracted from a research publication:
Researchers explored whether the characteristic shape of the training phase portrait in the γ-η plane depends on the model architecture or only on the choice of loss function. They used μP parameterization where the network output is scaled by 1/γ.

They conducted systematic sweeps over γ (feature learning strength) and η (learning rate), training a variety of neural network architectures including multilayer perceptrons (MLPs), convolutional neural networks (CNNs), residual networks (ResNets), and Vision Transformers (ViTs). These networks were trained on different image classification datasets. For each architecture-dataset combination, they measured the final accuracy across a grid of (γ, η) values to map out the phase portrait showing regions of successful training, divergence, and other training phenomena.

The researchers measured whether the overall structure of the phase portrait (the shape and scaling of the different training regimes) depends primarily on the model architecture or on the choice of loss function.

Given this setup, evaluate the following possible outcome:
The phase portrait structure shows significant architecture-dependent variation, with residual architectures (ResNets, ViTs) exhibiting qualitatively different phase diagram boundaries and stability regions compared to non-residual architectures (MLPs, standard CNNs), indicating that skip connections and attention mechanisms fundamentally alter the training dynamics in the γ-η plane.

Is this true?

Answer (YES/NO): NO